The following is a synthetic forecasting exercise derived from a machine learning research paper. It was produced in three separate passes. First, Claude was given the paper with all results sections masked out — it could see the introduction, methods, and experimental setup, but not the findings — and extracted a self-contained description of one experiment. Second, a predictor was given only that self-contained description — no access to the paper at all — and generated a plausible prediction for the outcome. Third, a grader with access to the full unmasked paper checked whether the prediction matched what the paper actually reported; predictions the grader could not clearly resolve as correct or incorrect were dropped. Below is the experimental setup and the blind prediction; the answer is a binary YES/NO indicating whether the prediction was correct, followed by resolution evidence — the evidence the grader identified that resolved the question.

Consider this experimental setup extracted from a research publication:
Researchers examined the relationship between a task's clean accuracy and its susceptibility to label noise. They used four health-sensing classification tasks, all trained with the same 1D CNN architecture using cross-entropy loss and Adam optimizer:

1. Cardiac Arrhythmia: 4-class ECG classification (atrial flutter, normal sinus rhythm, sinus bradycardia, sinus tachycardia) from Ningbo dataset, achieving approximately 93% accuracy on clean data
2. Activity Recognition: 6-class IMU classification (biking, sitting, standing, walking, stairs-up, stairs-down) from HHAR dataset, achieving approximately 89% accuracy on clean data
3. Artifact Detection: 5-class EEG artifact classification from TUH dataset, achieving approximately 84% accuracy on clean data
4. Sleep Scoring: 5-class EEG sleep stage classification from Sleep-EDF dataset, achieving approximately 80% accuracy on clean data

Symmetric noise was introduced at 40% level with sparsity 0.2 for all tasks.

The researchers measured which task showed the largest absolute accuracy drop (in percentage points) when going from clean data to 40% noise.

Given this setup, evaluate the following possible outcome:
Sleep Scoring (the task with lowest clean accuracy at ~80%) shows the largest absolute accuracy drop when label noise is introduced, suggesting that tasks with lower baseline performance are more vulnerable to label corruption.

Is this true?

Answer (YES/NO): NO